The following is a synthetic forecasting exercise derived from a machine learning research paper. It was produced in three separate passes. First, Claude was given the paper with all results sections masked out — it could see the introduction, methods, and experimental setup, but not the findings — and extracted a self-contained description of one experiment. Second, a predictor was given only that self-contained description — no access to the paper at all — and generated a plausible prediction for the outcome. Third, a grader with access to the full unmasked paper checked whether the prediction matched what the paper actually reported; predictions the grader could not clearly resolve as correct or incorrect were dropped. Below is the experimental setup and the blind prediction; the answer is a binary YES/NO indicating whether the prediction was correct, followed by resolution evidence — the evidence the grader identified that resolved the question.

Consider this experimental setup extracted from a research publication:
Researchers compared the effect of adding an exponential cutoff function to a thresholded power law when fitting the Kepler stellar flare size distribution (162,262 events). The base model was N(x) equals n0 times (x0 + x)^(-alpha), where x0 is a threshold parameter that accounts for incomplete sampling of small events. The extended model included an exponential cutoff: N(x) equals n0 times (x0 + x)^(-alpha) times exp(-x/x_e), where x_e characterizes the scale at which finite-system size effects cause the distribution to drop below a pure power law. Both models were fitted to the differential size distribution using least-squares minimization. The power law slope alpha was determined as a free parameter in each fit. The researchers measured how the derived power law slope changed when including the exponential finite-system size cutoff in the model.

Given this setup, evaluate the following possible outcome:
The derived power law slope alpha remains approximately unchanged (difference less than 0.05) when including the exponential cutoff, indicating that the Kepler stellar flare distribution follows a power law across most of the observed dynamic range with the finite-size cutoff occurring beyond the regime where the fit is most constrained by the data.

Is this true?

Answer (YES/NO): NO